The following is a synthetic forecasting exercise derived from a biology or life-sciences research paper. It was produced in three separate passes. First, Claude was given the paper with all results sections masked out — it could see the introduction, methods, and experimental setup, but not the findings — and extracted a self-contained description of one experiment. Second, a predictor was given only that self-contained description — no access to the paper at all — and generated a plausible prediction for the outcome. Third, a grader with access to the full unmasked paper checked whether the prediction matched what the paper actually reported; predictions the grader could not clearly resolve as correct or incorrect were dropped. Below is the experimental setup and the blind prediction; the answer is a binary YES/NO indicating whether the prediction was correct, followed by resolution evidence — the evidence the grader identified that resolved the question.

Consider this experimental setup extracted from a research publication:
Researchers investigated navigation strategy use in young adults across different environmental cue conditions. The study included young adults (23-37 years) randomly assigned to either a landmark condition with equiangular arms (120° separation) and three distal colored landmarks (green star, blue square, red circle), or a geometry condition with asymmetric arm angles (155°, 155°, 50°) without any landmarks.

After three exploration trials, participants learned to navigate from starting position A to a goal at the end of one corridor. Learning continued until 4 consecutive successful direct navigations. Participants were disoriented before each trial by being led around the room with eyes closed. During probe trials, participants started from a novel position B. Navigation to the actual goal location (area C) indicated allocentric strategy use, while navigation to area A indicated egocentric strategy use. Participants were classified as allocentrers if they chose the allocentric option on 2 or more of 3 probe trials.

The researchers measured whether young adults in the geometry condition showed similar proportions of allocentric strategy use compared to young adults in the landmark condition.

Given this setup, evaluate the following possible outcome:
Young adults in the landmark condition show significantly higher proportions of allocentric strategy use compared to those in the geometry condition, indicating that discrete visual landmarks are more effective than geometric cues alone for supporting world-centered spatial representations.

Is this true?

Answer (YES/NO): NO